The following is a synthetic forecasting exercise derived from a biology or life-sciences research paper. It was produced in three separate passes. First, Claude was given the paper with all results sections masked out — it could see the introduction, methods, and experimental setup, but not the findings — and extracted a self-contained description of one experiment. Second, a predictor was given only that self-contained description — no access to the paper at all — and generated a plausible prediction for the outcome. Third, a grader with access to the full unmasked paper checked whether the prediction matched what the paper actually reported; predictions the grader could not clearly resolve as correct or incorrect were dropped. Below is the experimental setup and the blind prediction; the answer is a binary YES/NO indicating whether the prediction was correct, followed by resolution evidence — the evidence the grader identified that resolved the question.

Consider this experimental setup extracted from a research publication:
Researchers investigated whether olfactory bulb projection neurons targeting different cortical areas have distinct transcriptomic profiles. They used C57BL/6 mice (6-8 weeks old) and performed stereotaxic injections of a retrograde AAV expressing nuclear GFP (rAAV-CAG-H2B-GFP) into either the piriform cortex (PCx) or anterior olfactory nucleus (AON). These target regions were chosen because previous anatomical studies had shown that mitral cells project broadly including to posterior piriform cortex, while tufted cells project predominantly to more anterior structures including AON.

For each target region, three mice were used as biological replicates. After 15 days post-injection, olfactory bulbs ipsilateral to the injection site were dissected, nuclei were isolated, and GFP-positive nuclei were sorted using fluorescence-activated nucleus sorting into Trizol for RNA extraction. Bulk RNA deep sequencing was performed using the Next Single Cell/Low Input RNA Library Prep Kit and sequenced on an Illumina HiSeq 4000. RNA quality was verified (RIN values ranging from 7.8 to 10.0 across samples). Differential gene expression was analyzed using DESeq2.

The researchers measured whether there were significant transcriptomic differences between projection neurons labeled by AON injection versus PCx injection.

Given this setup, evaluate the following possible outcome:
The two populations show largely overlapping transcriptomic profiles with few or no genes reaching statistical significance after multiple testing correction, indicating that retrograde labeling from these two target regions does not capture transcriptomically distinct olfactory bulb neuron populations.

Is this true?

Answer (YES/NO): NO